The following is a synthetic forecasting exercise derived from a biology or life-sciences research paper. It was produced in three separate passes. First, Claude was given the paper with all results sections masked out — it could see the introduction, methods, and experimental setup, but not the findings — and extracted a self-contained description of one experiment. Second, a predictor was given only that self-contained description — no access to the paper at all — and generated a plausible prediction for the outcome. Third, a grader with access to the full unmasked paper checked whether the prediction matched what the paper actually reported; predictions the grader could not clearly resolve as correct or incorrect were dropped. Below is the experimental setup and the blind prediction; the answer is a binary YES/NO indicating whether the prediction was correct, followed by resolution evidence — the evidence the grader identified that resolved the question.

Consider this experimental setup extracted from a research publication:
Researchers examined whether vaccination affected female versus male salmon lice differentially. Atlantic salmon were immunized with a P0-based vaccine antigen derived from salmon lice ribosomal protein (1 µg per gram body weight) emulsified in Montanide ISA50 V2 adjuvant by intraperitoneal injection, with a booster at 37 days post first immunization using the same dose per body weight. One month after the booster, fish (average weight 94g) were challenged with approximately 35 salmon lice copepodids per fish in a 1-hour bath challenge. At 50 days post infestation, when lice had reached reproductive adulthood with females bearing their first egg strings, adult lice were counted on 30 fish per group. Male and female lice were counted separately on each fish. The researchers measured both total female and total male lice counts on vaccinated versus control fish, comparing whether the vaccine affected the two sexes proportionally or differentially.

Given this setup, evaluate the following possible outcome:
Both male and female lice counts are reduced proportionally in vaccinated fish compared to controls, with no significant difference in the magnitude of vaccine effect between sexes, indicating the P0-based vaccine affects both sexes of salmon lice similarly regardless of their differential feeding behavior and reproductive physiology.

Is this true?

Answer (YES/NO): NO